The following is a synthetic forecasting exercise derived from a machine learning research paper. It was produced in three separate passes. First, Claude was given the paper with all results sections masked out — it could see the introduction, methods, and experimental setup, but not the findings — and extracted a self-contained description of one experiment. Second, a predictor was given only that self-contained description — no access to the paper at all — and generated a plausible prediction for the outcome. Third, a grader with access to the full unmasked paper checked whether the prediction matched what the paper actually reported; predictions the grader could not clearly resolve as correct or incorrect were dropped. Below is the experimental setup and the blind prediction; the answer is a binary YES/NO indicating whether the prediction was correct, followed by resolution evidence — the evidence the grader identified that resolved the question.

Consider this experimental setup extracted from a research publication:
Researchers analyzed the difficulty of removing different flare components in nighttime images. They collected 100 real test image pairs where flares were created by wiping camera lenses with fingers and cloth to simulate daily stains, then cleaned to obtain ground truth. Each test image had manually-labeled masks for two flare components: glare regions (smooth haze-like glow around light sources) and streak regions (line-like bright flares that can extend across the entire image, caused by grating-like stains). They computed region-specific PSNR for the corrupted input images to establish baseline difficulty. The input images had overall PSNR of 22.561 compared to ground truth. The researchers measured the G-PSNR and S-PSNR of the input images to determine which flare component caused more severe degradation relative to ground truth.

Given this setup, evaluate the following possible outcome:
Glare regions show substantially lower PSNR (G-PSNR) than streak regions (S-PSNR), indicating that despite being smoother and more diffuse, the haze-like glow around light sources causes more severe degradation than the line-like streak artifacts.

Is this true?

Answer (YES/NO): NO